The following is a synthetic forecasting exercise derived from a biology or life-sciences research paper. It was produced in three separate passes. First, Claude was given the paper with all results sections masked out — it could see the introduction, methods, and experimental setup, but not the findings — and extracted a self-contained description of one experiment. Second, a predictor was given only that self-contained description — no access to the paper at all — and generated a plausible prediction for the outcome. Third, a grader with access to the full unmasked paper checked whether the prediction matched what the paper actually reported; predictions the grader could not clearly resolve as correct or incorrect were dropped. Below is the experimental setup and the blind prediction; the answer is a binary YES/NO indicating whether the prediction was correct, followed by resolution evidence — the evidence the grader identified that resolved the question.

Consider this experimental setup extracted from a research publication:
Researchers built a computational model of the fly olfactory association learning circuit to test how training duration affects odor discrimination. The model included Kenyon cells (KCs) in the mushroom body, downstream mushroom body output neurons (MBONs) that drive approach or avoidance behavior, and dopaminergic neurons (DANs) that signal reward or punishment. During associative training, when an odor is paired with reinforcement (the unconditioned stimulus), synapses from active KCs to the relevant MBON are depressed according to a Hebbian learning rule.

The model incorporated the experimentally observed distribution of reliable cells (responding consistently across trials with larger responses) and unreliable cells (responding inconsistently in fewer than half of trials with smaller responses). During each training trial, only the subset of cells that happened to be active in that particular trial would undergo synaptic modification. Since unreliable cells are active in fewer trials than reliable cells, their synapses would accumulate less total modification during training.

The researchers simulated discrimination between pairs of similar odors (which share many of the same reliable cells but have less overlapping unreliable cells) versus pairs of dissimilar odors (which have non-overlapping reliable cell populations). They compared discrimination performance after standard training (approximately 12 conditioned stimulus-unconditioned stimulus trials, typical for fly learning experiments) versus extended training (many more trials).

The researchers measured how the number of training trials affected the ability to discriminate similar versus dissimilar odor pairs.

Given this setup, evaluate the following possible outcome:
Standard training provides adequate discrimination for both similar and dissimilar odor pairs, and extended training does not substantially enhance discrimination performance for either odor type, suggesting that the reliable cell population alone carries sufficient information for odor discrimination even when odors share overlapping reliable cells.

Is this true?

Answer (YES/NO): NO